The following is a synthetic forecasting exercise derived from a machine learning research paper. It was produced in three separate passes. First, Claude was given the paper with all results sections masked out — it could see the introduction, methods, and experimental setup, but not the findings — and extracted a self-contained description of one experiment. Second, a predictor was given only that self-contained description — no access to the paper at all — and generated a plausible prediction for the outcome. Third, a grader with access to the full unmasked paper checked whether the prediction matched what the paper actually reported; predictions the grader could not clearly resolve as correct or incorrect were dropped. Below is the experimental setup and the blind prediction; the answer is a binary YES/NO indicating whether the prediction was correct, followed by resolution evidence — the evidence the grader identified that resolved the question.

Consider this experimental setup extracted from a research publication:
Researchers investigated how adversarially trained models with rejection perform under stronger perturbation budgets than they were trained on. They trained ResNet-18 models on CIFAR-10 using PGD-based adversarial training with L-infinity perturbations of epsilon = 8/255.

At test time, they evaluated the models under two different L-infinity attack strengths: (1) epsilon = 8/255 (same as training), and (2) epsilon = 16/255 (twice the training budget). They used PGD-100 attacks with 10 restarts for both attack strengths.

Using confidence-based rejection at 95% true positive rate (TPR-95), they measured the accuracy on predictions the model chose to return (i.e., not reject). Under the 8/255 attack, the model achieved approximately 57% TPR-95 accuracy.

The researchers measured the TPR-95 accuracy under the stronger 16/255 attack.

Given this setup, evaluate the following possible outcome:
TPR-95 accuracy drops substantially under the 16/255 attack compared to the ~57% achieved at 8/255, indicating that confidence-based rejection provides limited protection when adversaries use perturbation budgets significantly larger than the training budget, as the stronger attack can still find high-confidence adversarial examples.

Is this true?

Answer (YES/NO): YES